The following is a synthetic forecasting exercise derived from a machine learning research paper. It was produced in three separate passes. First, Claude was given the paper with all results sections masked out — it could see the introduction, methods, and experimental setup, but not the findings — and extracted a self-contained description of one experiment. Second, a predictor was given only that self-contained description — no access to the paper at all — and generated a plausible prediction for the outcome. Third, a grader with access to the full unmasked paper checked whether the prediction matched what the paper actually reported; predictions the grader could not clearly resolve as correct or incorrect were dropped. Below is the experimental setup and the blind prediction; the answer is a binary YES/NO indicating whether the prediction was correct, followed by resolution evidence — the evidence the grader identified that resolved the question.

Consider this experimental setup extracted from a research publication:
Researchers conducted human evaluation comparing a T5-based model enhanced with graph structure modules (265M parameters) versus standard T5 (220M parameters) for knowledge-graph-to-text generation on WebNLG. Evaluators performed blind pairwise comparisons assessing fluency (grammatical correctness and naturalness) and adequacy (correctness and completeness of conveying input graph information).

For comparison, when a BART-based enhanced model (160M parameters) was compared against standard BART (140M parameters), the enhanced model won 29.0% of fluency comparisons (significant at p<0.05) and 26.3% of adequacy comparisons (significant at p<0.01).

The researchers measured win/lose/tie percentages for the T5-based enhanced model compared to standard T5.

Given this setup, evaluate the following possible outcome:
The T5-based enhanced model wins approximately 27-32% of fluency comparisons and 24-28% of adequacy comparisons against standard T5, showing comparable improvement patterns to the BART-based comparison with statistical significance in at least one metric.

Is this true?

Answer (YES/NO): NO